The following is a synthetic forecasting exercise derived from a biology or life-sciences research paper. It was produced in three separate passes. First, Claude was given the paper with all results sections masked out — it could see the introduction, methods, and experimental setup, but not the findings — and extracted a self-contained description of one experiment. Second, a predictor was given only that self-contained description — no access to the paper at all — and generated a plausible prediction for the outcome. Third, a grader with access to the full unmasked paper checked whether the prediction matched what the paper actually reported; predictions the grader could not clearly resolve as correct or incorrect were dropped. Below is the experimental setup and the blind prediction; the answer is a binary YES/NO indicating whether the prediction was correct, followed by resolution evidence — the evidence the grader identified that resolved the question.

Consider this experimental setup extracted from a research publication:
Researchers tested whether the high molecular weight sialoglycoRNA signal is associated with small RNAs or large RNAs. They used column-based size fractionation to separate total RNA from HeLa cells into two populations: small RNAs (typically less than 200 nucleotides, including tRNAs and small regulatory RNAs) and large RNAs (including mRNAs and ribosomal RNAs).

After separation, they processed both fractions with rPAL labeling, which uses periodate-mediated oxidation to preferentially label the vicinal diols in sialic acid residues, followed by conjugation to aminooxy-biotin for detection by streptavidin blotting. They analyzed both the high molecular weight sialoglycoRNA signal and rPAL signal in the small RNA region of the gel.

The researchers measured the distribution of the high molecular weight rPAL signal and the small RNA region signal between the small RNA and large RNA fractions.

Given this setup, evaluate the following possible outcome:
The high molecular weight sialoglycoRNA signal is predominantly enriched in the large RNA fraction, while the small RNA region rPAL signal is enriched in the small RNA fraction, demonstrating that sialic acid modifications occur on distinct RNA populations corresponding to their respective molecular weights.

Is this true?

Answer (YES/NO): NO